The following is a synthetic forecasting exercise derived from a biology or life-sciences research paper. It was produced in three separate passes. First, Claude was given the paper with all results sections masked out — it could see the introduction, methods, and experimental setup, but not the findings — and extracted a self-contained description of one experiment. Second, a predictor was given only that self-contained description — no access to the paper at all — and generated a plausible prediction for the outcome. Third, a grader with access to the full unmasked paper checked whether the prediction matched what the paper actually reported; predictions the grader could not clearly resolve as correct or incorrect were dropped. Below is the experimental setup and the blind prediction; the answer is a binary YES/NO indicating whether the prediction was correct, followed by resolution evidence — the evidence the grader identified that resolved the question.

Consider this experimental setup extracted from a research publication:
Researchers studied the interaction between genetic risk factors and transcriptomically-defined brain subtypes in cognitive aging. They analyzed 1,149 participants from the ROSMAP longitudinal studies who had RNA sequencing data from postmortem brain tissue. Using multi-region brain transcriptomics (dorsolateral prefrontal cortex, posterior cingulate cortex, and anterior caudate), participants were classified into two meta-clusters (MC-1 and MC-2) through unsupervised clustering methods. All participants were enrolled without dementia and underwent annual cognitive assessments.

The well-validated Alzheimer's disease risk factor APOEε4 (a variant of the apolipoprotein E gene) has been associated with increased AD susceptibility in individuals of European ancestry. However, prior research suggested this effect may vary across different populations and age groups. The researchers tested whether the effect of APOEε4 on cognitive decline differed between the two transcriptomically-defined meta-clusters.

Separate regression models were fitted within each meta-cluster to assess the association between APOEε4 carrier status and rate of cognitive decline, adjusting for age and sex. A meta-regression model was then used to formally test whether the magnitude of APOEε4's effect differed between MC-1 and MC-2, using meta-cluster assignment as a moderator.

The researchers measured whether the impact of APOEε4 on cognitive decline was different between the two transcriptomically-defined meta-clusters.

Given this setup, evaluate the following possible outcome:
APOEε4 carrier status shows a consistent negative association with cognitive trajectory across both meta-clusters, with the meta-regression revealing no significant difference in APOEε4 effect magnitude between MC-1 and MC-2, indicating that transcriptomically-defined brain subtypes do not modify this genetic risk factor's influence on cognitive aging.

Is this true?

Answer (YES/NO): NO